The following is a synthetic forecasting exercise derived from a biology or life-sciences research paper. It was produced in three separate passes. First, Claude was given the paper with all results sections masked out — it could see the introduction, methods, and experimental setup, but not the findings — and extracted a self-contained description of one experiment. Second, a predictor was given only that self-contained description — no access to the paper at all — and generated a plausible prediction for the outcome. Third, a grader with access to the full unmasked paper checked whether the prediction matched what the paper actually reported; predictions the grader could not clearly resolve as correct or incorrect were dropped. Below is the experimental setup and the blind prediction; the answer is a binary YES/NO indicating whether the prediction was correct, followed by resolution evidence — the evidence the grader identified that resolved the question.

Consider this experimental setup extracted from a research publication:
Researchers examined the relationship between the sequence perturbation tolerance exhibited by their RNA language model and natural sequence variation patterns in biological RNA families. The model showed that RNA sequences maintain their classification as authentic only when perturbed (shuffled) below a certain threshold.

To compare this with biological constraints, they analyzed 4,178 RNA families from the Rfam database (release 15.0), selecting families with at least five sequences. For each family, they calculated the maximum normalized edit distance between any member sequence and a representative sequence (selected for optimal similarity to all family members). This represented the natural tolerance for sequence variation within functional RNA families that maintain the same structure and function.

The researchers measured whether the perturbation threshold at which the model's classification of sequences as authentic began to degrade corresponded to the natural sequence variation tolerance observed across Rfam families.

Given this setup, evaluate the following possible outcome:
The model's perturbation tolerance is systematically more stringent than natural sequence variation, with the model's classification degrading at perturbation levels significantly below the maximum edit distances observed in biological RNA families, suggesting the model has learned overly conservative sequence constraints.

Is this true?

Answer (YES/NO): NO